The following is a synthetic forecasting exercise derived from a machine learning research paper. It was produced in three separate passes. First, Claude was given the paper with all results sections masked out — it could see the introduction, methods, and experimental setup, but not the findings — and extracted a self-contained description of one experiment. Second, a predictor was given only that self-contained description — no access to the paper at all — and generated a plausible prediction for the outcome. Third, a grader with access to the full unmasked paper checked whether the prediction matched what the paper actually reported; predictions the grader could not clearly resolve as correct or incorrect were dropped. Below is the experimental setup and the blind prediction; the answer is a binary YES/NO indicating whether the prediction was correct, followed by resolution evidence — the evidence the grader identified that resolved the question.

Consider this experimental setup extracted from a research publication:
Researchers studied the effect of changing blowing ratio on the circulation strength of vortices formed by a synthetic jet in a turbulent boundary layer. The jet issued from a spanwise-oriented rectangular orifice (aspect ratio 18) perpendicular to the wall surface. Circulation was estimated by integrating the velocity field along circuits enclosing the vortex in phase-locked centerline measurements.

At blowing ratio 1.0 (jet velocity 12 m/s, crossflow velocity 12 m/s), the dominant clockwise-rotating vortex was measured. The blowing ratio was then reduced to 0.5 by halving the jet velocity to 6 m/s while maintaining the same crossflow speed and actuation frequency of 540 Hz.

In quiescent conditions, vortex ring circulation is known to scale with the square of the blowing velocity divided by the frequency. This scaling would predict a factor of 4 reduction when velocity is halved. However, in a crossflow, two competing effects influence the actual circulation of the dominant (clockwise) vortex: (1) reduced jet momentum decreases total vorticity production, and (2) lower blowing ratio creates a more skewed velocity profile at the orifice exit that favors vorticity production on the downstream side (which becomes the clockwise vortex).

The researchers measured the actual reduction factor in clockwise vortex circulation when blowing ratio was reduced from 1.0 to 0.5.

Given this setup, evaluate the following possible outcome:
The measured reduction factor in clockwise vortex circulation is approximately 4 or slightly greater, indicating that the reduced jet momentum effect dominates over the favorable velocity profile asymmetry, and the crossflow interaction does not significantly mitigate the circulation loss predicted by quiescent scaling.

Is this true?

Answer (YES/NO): NO